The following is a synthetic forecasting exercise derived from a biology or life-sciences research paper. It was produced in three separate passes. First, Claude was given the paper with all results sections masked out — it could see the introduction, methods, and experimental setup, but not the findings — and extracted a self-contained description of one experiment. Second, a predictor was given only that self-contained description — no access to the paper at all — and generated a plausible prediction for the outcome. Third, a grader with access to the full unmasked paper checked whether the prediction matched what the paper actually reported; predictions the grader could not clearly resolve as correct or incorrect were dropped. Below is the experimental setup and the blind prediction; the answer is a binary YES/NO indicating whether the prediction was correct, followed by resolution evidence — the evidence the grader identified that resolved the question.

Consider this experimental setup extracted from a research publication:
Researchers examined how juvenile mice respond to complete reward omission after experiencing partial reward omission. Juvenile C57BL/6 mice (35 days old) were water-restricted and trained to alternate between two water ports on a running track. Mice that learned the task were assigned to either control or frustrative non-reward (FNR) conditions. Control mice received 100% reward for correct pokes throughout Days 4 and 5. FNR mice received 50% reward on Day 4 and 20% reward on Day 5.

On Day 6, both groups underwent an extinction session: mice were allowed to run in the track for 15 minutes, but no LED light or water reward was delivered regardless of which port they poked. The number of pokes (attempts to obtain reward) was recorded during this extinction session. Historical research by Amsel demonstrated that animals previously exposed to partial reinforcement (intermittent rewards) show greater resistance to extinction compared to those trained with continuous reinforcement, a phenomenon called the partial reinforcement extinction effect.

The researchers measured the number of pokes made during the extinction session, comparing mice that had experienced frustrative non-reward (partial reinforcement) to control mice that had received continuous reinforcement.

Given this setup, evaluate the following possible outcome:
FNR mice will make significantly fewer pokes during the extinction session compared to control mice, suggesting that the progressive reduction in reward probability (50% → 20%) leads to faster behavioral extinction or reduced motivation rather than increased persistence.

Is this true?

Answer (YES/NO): NO